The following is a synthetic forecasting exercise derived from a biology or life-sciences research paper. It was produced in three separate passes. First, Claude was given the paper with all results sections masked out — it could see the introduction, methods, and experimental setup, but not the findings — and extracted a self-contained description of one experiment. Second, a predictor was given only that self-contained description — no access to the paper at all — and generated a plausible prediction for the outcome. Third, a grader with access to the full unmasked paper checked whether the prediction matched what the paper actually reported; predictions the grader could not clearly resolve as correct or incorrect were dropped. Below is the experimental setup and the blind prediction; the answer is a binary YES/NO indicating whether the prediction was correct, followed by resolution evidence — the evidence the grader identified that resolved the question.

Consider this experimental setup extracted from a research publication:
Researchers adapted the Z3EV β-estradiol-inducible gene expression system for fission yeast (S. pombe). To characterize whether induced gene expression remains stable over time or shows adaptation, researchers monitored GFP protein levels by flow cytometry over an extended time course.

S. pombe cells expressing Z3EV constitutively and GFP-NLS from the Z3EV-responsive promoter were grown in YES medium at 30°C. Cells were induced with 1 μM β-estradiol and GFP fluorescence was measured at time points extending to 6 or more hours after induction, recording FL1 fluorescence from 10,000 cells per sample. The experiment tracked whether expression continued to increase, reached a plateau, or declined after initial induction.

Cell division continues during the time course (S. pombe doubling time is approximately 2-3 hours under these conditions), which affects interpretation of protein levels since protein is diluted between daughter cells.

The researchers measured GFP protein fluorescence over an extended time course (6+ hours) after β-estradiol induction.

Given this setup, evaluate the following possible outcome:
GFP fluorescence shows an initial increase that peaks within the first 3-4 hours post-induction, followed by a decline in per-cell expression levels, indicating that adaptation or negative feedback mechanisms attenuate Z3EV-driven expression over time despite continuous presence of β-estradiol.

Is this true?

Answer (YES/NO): NO